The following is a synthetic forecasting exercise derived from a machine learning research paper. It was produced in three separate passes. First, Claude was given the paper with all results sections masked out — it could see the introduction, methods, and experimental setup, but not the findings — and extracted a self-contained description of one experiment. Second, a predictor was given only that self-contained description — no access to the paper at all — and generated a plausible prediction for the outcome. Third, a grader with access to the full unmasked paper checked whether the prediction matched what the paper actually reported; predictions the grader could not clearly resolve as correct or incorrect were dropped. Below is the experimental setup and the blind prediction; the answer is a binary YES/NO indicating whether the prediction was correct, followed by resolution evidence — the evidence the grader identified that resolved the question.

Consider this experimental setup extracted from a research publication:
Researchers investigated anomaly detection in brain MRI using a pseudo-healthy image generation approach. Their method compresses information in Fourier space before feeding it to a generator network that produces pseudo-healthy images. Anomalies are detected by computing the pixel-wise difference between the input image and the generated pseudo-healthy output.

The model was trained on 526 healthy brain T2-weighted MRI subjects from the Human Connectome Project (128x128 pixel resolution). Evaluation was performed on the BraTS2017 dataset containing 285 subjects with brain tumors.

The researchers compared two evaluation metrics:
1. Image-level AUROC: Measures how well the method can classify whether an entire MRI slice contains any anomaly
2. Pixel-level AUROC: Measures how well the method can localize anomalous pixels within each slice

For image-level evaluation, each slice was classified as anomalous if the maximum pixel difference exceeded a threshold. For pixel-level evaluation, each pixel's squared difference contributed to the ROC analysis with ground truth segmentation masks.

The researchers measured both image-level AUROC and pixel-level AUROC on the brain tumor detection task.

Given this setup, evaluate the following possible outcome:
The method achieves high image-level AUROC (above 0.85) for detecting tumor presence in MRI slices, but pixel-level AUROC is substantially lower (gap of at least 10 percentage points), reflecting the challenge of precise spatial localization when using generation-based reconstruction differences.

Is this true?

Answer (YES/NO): NO